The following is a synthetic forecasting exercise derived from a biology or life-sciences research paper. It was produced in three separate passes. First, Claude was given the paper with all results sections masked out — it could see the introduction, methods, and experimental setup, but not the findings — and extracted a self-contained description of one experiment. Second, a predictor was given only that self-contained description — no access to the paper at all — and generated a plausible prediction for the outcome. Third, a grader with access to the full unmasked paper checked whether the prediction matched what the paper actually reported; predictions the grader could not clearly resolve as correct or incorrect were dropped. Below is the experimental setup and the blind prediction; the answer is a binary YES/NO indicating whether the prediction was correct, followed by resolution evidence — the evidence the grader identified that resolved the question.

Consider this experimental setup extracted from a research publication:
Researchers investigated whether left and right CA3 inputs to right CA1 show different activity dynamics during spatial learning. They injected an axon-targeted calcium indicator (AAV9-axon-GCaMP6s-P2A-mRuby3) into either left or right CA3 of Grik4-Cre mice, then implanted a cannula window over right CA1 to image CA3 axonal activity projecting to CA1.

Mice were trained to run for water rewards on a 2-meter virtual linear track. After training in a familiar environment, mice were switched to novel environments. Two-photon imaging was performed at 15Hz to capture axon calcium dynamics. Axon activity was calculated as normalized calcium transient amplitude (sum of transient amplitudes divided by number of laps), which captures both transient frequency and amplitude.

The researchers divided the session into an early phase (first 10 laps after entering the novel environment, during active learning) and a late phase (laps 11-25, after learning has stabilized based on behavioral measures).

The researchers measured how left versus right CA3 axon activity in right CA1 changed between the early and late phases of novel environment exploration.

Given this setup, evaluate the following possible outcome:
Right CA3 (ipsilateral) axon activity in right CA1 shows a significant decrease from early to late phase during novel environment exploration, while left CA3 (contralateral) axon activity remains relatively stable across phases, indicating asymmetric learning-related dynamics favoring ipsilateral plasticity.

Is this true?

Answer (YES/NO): NO